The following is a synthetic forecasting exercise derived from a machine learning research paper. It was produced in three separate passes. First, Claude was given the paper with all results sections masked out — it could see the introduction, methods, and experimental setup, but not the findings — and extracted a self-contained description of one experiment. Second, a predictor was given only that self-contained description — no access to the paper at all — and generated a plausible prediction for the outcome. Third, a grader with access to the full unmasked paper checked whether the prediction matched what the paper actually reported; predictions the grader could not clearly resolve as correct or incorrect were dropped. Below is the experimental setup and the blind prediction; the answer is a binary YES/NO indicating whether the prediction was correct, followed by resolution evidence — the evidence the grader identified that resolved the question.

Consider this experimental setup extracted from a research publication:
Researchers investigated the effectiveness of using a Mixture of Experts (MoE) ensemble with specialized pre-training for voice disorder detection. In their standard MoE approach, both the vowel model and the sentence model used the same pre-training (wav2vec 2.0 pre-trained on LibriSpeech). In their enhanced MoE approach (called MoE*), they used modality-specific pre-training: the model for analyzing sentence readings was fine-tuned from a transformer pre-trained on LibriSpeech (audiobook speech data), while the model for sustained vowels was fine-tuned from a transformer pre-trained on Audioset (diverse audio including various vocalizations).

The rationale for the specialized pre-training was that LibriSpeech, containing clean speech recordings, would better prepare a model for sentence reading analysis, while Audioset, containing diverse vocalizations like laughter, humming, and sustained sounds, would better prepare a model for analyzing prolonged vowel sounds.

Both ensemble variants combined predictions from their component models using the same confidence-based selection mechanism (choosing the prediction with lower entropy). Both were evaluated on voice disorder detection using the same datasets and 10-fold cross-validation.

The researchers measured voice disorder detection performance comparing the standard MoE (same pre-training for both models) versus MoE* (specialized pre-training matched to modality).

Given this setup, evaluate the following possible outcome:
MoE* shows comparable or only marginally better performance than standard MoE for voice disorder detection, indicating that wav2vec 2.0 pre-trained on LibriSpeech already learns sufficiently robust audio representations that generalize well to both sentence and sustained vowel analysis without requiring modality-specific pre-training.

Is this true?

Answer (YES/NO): NO